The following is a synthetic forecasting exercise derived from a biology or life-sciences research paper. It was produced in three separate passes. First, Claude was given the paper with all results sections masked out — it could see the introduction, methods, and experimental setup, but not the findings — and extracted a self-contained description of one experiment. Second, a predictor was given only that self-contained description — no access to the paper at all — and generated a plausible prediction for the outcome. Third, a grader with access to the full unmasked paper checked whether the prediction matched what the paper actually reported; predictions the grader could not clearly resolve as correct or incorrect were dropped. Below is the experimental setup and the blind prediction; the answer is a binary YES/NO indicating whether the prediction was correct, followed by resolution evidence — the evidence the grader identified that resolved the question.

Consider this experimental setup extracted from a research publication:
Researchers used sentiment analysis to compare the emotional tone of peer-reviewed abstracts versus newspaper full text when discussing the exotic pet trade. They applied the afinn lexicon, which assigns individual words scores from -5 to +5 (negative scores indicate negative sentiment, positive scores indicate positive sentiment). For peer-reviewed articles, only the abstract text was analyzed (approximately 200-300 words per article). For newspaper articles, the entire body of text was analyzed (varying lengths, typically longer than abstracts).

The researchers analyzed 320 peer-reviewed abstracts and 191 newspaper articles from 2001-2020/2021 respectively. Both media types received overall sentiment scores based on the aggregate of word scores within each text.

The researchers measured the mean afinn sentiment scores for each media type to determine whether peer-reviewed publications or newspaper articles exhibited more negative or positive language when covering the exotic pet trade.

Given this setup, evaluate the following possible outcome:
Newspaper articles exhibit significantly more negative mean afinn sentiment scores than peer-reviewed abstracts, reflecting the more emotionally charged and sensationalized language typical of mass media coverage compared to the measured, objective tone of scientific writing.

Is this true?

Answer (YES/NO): YES